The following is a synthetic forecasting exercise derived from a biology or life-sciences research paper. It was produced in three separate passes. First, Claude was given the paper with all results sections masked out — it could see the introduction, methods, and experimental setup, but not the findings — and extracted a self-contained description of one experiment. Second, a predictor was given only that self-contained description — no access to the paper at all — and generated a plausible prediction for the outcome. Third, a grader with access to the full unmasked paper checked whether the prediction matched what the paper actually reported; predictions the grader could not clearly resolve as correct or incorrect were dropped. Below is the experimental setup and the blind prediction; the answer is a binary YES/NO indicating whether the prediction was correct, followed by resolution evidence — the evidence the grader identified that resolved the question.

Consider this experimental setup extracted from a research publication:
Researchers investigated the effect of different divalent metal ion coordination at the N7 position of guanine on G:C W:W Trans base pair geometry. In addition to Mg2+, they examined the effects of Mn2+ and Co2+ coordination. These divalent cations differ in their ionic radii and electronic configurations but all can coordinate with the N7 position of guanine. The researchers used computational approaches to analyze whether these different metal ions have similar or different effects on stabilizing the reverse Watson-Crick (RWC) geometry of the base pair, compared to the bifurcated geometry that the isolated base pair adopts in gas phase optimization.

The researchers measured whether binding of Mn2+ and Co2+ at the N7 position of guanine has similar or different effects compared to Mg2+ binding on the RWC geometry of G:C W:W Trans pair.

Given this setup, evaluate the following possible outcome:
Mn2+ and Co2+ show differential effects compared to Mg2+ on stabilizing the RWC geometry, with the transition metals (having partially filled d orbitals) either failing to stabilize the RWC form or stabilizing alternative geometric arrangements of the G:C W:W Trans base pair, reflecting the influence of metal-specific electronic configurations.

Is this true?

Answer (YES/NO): NO